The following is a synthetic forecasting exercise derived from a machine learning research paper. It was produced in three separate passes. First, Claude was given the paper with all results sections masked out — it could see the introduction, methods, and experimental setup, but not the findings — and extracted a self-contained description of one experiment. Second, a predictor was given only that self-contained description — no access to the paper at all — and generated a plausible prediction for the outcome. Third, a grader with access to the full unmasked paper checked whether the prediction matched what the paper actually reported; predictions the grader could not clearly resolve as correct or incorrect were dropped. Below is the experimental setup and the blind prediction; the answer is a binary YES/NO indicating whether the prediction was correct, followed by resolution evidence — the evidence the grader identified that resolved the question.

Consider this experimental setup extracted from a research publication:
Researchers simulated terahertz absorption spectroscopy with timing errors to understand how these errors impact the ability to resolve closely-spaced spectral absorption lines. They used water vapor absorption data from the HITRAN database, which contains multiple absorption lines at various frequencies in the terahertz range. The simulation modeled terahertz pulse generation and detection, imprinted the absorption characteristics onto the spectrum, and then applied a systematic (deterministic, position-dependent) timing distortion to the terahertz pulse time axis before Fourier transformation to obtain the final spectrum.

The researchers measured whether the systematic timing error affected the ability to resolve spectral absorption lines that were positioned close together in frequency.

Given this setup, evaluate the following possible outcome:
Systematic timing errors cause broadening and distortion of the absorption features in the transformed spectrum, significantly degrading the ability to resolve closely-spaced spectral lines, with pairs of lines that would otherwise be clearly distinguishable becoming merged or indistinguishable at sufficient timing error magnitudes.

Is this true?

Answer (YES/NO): NO